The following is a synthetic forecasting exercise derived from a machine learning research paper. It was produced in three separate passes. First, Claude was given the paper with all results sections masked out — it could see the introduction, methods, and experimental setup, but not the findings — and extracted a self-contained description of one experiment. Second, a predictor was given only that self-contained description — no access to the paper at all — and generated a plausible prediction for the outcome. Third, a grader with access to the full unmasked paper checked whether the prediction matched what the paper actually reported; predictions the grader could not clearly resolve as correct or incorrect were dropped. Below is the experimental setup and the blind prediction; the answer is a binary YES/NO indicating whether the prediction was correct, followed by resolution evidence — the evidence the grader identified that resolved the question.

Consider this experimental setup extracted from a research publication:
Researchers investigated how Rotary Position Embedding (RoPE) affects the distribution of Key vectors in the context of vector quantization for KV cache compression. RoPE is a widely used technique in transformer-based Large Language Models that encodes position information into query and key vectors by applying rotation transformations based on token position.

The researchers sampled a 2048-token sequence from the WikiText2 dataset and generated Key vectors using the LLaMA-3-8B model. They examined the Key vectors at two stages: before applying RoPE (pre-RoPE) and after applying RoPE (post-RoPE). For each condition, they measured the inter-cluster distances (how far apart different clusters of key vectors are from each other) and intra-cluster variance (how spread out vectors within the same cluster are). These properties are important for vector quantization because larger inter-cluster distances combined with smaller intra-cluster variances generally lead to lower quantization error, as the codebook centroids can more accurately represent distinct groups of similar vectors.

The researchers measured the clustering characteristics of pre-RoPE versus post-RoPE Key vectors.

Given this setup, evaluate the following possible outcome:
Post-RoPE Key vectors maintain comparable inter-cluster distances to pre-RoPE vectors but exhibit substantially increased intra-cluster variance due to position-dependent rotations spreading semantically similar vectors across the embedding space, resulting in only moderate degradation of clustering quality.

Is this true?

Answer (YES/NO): NO